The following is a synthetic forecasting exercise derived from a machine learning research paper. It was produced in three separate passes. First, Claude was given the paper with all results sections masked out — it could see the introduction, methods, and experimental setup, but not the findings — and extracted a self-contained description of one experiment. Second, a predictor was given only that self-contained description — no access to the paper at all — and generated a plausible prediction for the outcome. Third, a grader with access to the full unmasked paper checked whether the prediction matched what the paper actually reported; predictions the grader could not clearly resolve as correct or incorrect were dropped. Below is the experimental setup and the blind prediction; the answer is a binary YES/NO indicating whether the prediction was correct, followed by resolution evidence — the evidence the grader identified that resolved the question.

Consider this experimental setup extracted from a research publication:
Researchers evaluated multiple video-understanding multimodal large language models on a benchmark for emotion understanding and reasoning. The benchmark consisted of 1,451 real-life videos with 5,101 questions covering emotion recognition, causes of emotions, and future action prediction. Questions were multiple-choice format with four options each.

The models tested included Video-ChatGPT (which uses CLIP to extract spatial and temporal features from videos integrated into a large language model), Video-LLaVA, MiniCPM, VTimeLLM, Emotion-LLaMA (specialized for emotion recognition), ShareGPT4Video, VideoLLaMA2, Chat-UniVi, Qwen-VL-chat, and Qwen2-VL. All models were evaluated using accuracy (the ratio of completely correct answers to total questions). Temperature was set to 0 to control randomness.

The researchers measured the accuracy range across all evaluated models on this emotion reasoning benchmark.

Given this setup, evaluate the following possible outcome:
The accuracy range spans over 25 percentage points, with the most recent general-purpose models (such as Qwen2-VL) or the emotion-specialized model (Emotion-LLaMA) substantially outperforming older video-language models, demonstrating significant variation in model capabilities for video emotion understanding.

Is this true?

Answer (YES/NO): YES